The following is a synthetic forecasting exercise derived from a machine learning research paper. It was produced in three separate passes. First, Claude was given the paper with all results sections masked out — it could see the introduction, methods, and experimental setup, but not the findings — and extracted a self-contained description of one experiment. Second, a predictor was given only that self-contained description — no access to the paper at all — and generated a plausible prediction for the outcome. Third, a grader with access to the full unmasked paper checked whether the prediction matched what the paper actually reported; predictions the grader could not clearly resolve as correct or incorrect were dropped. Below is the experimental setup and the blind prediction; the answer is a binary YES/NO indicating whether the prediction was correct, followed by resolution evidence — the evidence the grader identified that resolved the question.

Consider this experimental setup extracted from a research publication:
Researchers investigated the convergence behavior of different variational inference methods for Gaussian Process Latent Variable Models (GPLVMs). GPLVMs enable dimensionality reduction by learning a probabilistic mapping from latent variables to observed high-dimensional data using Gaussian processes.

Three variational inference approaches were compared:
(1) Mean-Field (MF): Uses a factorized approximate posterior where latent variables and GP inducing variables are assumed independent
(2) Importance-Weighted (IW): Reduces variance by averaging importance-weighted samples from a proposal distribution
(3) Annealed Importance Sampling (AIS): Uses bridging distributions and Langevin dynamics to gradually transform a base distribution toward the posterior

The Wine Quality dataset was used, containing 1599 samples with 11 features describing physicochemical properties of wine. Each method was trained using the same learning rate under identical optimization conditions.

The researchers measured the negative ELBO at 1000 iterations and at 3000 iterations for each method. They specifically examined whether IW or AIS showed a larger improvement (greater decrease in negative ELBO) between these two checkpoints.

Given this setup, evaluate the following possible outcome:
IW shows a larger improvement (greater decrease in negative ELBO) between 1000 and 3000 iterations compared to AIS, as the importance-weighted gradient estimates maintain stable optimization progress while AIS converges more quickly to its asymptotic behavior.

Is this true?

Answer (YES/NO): NO